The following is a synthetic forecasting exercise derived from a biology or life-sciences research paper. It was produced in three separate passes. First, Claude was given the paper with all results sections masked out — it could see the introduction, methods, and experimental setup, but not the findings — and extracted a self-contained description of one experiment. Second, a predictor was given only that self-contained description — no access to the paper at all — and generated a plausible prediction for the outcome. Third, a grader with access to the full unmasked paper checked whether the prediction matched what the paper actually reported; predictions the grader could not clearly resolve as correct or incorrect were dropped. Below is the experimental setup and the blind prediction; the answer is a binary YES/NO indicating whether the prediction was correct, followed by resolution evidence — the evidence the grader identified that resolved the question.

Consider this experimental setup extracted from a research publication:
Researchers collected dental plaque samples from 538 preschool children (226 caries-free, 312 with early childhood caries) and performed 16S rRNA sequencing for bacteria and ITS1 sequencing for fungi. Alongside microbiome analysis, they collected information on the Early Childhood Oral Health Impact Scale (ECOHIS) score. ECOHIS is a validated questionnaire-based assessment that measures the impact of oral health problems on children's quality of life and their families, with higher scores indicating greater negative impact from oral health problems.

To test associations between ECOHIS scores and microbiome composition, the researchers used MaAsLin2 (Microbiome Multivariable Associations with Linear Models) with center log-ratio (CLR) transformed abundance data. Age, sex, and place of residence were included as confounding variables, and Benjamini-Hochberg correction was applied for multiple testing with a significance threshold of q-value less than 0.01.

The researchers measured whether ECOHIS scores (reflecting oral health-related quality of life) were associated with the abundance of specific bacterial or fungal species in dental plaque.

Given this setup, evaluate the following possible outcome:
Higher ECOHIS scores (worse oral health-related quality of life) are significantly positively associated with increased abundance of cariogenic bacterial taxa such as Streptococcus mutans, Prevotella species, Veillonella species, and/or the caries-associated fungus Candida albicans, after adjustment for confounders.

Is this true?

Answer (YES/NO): YES